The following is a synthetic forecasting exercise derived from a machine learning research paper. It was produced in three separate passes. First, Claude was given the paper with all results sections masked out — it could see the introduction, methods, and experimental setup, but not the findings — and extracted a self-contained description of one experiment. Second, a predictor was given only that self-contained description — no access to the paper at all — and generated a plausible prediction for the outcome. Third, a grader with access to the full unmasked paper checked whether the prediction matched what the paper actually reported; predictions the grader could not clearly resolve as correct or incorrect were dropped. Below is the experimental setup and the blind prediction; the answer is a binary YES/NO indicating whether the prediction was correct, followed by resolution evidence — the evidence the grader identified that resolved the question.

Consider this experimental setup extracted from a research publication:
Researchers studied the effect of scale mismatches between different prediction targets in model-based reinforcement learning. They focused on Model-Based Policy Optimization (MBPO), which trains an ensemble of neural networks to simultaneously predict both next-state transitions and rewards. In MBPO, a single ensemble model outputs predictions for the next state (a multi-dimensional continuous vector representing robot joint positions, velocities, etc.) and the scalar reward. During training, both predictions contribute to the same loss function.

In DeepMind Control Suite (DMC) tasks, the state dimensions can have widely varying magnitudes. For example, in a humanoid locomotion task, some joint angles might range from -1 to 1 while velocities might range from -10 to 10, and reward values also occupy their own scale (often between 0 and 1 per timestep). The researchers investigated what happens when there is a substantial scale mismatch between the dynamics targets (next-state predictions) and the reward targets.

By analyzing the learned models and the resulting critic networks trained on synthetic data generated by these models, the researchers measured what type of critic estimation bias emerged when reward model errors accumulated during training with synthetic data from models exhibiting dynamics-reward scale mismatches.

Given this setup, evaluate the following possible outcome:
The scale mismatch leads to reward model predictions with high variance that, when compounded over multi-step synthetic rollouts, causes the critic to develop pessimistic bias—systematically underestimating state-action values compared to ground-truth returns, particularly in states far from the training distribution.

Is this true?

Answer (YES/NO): NO